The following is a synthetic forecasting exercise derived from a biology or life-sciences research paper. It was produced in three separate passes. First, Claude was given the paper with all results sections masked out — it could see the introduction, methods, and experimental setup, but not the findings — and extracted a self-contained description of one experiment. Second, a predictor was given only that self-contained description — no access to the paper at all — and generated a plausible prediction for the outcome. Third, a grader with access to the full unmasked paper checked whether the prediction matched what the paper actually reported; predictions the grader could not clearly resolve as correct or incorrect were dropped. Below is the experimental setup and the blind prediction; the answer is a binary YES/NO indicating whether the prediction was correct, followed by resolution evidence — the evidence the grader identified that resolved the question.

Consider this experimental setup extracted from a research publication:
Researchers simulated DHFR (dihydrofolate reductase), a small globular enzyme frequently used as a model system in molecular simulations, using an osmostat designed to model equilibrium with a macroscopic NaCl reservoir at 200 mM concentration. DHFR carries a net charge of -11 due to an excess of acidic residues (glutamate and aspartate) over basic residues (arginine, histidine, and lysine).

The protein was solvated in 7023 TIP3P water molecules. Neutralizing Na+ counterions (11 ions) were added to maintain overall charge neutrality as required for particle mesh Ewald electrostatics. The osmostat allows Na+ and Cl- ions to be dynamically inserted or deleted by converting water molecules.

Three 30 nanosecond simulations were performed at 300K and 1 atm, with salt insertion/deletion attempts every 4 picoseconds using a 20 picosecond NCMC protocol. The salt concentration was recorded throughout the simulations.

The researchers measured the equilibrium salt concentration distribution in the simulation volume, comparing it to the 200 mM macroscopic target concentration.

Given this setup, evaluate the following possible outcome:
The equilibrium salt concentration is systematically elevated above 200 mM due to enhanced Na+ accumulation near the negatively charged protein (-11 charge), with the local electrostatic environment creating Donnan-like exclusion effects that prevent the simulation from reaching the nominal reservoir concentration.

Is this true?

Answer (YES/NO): NO